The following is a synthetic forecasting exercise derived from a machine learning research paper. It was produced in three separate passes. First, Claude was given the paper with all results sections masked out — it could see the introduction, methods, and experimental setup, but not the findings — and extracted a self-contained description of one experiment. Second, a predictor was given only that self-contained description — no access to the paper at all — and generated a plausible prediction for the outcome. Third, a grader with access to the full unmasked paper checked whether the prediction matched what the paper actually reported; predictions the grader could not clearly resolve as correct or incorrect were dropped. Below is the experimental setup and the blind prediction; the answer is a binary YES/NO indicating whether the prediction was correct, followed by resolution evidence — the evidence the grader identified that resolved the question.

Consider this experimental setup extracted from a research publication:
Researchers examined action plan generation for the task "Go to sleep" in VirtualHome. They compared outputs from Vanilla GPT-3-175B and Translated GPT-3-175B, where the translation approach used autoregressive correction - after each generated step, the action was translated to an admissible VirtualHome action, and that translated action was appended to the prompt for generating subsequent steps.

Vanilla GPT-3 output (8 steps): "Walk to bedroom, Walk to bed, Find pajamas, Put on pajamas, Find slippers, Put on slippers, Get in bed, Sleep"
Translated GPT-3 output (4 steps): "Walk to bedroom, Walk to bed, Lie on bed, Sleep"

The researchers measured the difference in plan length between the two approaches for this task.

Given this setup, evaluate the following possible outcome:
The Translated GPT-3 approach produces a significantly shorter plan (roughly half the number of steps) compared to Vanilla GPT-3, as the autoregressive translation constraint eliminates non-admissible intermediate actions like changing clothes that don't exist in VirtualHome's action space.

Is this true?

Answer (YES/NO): YES